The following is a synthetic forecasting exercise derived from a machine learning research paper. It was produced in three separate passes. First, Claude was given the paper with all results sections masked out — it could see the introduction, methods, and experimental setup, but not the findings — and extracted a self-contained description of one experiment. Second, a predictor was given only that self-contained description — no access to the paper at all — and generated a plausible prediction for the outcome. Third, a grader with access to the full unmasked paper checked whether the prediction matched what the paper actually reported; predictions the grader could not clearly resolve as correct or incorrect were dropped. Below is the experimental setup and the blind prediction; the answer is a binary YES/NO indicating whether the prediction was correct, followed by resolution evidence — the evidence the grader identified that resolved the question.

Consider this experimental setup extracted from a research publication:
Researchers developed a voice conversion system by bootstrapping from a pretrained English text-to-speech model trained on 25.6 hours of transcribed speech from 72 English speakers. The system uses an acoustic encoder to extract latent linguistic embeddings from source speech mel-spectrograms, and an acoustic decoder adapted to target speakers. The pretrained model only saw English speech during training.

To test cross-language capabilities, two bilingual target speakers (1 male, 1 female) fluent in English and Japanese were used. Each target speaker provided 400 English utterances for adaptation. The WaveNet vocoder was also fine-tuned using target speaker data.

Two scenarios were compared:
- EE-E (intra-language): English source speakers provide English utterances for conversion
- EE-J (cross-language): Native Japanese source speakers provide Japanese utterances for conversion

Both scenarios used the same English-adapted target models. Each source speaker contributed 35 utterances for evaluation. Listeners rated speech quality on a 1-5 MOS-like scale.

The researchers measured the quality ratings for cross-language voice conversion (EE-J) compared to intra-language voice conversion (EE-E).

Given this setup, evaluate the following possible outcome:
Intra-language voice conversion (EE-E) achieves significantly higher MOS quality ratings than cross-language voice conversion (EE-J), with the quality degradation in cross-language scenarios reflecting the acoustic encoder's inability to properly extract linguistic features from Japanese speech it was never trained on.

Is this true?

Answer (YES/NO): YES